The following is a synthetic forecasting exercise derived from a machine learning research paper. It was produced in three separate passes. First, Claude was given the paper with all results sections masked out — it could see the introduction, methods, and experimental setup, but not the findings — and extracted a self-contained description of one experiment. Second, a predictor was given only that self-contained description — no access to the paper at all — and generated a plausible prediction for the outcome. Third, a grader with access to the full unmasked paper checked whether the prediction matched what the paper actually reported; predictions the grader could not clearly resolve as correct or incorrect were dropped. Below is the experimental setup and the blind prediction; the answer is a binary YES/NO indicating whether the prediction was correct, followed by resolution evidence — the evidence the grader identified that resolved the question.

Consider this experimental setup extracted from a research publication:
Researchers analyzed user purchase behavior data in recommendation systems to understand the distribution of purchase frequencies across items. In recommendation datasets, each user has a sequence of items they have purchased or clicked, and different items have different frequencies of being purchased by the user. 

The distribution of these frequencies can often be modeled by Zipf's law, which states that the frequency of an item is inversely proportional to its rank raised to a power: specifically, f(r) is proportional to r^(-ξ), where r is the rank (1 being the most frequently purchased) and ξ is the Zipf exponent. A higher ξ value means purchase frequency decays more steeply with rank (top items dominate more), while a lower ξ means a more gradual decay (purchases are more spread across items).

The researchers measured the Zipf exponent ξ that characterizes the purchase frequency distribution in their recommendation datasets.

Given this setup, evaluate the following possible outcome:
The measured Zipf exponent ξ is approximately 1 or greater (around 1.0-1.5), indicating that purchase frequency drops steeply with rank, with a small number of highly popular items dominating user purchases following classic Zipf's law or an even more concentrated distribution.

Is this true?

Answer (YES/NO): NO